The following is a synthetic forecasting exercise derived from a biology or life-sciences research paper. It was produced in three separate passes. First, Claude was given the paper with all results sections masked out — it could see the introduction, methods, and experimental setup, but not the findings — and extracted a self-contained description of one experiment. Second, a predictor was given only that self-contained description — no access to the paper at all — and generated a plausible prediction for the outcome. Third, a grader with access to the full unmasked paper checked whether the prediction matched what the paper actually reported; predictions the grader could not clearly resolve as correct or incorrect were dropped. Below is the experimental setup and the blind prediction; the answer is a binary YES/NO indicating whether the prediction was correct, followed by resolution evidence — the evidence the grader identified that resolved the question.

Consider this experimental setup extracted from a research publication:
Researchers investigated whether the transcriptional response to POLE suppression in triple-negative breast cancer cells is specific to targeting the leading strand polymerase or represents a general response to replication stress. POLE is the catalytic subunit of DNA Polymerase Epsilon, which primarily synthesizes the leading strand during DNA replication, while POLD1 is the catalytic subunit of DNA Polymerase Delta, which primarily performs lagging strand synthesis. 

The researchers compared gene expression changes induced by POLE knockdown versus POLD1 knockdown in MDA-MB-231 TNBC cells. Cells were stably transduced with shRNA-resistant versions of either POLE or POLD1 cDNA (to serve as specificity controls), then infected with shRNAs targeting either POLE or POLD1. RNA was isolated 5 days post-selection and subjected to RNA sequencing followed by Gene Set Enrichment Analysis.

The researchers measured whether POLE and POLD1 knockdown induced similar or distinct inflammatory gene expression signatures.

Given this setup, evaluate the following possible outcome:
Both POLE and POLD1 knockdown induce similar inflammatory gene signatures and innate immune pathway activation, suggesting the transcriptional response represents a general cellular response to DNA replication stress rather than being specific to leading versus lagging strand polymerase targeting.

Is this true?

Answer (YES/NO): NO